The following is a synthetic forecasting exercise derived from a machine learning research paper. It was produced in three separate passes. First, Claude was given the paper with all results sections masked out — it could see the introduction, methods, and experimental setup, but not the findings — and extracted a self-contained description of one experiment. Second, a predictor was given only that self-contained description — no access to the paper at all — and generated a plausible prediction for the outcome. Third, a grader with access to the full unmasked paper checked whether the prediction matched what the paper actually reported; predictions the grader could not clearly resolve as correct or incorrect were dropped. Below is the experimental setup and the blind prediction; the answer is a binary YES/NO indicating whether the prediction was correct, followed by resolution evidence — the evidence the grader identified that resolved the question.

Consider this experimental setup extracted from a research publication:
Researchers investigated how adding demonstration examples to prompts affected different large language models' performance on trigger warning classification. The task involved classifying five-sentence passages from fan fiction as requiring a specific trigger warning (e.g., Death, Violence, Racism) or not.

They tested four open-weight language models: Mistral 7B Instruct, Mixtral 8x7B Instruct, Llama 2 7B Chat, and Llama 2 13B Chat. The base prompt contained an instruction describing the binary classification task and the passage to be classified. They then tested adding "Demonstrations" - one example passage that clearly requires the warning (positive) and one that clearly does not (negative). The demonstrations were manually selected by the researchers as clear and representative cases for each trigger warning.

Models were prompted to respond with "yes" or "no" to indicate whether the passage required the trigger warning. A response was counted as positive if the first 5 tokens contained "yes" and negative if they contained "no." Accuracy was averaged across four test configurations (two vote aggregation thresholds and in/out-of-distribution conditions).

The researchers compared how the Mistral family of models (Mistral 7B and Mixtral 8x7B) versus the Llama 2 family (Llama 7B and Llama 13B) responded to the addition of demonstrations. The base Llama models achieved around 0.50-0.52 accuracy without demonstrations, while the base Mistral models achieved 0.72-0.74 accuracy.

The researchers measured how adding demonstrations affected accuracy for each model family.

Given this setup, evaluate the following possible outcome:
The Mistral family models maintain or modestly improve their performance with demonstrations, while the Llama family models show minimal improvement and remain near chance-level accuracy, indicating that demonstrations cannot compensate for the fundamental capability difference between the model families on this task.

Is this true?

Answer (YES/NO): NO